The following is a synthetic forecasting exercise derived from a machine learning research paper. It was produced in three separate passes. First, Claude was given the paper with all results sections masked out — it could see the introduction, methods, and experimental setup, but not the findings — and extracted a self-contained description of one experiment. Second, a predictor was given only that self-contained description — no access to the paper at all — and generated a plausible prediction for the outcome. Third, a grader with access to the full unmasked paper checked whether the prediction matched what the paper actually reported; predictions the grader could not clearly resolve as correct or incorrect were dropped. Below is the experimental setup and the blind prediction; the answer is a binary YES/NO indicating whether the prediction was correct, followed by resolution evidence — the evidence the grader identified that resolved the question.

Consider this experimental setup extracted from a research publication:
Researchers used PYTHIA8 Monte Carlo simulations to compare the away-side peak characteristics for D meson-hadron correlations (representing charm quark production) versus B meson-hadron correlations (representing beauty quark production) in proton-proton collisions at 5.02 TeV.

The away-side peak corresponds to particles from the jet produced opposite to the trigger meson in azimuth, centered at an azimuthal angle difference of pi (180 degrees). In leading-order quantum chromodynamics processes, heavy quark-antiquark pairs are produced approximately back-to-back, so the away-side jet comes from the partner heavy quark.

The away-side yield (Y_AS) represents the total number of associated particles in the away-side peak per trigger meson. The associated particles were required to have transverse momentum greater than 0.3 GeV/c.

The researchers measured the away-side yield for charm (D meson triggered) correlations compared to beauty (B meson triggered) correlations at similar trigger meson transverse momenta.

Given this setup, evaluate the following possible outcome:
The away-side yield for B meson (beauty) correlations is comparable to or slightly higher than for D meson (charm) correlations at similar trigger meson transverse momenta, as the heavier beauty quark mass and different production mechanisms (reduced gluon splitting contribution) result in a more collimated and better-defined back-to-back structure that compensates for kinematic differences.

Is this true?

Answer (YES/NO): NO